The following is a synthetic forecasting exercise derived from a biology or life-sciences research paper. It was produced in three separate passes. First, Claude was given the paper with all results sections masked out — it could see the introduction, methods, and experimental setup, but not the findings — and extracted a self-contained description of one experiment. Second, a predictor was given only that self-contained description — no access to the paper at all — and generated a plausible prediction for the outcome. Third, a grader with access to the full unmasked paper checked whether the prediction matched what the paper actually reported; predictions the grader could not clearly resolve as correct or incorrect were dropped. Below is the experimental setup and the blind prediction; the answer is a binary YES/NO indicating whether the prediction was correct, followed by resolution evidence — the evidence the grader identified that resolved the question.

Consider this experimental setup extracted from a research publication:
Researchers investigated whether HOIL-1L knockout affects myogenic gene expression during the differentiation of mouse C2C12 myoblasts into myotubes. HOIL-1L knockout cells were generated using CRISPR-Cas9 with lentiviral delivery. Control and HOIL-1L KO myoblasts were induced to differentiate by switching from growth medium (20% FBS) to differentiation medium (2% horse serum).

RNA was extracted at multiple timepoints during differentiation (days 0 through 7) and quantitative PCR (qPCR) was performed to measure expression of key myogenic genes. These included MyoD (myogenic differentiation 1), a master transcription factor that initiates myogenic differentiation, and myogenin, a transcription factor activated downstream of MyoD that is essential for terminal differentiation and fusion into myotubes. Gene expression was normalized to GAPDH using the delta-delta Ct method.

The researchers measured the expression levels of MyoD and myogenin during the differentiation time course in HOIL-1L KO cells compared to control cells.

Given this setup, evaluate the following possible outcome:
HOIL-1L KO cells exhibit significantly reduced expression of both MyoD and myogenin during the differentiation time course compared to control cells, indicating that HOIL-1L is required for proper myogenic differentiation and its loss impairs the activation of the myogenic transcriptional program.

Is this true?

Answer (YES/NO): NO